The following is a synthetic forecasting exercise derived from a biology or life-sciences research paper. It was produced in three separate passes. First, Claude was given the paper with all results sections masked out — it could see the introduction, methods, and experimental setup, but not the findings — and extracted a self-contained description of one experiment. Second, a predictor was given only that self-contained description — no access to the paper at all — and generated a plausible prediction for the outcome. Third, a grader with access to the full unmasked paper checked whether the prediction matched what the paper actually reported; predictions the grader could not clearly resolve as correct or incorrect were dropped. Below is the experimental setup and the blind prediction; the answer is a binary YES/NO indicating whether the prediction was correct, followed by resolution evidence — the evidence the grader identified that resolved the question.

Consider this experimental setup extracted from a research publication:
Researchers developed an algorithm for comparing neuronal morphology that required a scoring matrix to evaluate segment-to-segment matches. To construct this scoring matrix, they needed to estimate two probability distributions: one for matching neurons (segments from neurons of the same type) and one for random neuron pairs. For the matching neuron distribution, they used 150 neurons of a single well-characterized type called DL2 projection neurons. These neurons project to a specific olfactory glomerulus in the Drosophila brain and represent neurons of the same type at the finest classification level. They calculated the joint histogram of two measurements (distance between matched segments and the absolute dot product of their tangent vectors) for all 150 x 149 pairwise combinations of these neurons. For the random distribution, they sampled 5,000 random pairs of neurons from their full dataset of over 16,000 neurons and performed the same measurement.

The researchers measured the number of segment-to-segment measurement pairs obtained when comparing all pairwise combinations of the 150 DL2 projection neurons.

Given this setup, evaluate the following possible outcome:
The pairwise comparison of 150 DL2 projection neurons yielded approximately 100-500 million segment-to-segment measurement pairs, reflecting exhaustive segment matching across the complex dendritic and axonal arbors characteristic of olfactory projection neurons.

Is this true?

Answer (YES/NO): NO